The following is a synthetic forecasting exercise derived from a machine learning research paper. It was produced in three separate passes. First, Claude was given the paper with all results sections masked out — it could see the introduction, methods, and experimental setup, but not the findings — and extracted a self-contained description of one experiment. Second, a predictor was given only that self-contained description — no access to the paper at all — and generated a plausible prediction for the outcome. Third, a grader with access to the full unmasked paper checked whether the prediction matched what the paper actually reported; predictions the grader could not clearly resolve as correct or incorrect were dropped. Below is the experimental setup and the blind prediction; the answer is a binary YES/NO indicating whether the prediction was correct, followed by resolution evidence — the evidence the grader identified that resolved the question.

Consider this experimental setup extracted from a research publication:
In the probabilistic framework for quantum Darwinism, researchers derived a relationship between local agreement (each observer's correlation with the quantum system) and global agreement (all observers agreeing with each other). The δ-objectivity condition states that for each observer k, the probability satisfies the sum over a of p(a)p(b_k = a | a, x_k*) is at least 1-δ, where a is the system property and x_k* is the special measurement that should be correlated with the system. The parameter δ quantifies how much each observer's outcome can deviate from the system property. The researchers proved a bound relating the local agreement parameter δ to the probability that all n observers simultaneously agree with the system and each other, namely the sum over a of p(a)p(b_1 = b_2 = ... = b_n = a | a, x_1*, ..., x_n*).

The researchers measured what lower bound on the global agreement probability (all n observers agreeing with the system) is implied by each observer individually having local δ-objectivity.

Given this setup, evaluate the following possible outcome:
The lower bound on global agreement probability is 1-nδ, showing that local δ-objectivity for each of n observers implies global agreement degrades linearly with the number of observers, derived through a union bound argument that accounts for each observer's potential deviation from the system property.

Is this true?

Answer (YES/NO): YES